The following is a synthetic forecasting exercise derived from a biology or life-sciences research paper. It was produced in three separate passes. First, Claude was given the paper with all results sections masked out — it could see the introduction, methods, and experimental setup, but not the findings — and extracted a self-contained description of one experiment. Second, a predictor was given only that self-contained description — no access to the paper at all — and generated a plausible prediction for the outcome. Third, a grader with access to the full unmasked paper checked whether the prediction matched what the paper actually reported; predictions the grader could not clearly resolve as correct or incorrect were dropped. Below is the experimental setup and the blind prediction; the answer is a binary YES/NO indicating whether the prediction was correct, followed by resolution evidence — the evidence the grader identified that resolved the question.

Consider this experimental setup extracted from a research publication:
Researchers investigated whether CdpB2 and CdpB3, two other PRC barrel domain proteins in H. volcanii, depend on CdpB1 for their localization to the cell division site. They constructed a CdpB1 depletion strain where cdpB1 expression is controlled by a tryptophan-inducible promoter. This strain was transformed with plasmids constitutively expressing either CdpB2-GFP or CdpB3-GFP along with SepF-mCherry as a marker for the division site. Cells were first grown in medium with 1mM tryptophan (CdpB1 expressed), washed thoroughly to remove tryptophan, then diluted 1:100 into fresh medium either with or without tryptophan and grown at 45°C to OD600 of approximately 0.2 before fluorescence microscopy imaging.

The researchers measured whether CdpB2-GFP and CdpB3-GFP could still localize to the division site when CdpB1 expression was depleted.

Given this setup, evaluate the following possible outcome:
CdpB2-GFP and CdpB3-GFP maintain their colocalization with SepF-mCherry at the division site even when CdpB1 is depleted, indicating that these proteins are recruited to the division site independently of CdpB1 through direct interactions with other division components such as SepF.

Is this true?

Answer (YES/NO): NO